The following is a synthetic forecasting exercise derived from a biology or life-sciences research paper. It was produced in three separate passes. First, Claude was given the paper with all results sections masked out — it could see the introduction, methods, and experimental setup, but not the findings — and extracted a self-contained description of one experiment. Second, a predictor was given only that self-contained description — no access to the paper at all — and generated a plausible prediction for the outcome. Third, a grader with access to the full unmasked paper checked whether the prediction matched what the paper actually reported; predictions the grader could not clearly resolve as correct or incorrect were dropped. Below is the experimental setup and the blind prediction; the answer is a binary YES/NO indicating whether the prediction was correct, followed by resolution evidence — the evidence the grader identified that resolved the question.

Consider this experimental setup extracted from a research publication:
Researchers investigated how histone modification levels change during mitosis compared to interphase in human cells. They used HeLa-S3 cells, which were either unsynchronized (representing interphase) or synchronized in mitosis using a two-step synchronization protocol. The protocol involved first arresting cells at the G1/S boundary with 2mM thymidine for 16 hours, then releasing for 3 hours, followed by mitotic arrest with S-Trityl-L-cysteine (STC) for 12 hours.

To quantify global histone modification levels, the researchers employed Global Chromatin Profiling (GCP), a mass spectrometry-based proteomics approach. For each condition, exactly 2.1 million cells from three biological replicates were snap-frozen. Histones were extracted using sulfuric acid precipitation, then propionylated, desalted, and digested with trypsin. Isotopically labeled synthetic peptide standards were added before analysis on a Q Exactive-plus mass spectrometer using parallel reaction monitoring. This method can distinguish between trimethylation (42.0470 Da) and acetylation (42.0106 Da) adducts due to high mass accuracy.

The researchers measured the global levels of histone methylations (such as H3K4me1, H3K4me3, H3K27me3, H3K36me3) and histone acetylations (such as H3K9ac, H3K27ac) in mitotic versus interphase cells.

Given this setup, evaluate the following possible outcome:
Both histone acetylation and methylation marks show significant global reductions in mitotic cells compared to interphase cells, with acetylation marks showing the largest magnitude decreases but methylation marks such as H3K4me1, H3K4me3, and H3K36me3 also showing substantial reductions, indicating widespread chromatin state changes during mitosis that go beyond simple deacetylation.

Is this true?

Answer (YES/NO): NO